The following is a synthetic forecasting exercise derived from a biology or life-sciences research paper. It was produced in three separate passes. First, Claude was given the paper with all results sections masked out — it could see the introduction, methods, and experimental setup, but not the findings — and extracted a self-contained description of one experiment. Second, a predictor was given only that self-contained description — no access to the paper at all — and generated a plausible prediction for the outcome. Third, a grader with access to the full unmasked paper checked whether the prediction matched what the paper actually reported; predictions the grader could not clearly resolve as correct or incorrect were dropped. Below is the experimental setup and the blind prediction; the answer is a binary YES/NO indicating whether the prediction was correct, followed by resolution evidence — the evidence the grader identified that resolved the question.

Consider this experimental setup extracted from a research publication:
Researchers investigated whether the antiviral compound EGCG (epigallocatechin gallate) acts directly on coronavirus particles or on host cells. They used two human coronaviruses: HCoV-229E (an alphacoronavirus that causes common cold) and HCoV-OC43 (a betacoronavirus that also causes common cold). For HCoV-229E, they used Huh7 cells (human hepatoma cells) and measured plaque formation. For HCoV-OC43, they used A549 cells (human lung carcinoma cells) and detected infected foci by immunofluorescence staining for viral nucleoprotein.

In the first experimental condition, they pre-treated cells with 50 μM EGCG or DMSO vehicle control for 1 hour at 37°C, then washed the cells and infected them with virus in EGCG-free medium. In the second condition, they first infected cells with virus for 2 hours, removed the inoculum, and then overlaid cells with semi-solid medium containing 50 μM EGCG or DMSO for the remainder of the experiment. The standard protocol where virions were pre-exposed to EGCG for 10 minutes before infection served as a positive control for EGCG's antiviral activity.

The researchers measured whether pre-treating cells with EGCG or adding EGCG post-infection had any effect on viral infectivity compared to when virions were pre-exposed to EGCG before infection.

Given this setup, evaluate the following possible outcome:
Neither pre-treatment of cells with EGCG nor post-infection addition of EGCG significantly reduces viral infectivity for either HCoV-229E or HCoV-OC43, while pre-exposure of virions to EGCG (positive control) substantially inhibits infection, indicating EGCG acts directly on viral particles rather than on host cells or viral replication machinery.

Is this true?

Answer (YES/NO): YES